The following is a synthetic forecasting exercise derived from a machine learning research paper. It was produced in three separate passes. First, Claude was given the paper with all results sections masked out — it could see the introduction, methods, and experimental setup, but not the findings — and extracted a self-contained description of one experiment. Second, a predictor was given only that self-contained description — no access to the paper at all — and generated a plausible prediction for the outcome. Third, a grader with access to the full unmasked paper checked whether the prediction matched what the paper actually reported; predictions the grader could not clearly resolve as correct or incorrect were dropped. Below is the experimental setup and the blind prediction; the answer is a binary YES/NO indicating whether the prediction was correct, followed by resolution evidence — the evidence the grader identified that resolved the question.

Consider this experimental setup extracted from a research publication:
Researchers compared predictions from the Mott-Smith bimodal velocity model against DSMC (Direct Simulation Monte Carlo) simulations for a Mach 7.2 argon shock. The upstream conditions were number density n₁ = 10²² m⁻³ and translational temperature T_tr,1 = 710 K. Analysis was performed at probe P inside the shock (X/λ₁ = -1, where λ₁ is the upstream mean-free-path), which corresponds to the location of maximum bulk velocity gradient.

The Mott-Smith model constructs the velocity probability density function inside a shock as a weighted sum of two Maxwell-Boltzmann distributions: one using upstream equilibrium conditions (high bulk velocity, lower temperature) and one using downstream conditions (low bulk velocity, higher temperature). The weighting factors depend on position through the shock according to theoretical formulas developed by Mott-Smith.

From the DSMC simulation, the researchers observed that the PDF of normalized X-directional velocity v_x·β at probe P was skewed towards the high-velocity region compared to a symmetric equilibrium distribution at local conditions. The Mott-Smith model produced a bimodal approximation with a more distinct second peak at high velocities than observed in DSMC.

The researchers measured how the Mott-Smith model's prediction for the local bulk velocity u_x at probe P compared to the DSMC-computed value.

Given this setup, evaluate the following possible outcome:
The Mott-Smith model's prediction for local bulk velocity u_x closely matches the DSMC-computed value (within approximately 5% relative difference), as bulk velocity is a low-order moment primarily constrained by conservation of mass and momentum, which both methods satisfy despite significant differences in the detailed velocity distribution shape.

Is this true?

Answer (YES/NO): YES